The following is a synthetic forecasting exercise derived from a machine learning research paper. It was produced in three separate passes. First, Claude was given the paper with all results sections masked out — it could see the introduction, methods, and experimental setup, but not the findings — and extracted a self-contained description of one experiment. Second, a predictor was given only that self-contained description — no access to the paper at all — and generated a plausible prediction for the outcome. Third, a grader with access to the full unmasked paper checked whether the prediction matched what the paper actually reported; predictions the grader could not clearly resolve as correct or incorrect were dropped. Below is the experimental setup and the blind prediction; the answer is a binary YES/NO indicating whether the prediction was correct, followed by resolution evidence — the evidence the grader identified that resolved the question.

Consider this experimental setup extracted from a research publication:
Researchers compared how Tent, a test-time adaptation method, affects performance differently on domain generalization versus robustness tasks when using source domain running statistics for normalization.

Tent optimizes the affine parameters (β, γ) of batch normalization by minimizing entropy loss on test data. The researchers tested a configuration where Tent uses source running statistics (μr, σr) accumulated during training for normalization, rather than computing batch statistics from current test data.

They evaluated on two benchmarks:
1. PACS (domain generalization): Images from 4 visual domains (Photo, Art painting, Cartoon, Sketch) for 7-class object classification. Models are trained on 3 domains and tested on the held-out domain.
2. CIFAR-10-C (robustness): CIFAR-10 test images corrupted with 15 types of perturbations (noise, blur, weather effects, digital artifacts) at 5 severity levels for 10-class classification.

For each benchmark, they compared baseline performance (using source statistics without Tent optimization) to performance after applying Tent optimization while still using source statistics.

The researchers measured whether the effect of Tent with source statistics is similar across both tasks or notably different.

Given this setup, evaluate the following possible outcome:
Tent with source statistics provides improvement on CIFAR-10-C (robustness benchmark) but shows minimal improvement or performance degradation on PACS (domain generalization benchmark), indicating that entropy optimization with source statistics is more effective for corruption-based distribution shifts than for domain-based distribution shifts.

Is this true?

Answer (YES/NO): NO